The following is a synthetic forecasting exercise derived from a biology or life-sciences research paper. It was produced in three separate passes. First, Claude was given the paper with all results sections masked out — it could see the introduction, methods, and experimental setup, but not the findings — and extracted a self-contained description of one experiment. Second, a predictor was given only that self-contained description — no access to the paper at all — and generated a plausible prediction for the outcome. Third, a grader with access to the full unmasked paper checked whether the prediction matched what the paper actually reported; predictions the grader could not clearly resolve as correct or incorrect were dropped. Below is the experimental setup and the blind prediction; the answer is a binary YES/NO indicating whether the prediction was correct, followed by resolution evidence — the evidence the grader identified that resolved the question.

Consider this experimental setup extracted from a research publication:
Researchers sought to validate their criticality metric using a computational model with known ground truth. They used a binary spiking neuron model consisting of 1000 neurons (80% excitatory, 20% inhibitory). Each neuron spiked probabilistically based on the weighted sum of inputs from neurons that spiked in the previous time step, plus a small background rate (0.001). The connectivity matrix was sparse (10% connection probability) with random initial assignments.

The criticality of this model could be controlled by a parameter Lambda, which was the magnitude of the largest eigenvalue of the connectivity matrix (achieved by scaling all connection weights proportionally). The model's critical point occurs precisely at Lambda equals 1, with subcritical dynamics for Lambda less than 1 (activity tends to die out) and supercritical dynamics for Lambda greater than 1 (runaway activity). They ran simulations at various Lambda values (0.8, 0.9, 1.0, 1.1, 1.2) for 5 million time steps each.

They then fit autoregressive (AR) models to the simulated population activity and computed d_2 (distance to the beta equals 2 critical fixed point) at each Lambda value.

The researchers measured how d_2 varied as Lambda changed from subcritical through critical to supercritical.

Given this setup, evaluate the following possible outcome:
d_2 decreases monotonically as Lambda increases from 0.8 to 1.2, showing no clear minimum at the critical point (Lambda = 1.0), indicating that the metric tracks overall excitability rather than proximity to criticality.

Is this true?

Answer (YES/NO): NO